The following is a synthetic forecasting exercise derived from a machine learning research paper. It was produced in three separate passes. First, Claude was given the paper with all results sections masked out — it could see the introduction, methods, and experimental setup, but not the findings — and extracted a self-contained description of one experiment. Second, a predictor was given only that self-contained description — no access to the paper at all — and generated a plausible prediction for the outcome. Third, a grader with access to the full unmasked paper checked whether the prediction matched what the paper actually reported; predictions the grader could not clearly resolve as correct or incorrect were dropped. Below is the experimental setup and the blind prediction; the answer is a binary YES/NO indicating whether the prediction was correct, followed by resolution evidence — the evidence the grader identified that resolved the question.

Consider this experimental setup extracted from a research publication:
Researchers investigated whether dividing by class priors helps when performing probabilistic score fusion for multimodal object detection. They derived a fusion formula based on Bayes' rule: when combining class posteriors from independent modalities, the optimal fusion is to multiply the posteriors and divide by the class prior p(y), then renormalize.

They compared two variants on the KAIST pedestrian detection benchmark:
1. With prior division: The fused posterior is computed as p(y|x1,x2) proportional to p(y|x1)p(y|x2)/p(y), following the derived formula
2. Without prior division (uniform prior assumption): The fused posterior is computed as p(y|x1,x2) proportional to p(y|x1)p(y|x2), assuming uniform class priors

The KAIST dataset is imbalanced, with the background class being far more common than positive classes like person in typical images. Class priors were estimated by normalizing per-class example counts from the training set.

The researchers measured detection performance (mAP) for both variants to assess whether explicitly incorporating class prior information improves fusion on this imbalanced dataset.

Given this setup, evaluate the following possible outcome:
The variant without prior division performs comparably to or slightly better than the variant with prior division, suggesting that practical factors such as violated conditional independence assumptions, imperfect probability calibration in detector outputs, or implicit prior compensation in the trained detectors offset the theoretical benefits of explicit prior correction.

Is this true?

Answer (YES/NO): NO